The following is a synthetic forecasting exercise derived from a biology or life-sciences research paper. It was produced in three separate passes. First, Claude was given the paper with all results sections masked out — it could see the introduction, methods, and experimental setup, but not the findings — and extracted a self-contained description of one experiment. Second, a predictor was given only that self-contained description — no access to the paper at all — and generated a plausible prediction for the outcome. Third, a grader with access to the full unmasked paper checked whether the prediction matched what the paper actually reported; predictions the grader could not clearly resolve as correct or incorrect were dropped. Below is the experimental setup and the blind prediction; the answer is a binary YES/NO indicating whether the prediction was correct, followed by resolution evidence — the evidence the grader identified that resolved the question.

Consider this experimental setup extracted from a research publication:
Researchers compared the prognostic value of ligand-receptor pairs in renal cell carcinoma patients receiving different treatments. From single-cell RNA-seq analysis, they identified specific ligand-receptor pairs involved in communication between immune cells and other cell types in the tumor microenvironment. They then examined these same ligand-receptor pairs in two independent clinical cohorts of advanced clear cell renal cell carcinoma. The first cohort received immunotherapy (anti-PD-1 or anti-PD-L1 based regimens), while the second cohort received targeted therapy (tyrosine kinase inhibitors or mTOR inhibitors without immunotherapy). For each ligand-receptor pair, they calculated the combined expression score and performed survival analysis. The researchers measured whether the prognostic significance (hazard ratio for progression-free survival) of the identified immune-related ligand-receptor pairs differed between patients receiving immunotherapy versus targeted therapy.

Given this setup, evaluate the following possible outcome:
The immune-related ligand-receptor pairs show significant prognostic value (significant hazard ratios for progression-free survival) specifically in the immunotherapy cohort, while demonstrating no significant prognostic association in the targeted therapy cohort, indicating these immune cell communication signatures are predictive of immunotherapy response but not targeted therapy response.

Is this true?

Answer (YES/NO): YES